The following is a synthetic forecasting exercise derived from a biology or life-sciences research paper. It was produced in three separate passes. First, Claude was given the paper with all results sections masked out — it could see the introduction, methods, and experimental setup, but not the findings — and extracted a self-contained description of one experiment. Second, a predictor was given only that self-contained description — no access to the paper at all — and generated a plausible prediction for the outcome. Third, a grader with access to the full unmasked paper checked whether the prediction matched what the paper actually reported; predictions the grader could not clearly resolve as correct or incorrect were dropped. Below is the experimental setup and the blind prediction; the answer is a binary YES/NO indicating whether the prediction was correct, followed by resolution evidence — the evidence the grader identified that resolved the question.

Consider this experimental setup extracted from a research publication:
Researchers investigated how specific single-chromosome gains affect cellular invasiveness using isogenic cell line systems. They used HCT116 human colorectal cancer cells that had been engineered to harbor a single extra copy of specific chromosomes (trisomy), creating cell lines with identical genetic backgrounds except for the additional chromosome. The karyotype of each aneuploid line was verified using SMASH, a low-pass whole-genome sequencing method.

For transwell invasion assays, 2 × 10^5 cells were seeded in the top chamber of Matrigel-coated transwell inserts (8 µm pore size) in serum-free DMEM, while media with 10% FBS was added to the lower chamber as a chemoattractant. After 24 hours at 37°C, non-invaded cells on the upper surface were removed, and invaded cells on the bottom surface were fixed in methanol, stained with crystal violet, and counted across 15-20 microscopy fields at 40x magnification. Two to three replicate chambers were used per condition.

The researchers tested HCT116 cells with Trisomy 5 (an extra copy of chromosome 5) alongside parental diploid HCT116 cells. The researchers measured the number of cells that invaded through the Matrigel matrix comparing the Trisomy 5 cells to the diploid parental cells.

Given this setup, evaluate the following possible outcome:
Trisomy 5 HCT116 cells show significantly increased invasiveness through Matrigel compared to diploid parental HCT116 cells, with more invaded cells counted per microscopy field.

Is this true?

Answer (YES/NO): YES